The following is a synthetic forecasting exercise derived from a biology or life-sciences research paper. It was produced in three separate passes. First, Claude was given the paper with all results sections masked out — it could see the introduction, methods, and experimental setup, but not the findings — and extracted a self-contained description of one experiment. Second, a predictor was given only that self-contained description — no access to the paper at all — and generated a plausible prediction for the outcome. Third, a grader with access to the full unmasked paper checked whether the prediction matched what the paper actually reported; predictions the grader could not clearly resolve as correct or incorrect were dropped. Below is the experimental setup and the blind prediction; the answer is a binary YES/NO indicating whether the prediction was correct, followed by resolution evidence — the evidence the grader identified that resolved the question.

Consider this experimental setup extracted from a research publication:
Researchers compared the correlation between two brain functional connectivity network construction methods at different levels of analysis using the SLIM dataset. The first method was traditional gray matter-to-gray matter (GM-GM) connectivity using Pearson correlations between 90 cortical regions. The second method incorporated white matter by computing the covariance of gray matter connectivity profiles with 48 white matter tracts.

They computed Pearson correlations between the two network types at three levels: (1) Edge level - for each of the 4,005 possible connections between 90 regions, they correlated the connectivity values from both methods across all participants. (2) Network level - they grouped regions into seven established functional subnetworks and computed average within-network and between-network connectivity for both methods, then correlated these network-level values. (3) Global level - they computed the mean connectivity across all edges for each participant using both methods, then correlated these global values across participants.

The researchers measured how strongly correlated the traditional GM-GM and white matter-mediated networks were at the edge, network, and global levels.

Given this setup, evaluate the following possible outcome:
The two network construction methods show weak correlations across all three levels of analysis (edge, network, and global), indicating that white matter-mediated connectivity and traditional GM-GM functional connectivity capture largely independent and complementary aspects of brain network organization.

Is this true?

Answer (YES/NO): NO